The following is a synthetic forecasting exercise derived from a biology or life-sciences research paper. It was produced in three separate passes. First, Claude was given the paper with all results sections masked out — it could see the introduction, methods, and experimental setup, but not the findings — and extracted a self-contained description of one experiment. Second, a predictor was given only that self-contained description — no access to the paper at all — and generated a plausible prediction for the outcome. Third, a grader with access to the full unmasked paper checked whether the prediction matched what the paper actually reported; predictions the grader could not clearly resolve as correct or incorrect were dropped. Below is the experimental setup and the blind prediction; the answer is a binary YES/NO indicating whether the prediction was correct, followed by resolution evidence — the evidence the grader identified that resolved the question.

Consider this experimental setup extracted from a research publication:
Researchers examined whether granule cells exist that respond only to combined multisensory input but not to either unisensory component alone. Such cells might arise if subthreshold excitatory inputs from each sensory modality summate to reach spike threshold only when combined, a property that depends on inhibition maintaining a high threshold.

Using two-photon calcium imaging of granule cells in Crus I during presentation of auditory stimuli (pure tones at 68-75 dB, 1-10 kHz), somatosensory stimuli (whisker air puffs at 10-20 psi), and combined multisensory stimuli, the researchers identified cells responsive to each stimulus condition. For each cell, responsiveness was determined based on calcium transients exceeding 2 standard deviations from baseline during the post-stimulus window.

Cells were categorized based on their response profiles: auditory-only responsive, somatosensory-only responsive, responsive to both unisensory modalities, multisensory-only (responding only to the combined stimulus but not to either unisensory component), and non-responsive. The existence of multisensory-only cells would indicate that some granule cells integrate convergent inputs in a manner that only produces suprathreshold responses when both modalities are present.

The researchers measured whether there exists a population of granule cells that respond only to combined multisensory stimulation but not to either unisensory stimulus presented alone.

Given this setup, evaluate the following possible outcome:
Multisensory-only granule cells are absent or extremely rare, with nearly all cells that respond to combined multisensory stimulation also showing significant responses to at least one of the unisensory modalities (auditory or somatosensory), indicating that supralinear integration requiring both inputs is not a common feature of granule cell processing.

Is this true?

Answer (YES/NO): NO